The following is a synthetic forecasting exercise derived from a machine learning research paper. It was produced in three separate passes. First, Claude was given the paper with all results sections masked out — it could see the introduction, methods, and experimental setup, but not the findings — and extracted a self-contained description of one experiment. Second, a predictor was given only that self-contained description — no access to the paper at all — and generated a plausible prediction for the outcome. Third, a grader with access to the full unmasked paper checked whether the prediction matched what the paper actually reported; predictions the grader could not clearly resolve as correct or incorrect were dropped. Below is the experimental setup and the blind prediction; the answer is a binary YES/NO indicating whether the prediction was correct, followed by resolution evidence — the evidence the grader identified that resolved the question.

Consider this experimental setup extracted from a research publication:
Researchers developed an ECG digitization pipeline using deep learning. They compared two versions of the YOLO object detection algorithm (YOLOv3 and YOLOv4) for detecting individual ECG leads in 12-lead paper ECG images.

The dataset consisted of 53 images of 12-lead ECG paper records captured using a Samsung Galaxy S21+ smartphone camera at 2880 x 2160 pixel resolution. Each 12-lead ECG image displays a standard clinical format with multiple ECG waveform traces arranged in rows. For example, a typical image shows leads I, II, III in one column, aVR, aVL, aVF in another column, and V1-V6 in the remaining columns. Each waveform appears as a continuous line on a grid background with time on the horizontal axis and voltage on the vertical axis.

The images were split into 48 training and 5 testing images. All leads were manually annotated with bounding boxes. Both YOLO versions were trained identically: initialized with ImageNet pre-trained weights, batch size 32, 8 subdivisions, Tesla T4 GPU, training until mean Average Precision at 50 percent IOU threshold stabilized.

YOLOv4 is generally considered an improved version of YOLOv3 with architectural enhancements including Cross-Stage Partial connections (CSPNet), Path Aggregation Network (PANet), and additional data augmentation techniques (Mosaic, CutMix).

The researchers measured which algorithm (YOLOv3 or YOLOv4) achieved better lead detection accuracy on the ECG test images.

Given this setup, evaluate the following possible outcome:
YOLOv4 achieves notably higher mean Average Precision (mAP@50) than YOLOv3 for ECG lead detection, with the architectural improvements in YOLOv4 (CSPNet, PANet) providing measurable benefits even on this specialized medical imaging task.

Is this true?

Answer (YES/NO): NO